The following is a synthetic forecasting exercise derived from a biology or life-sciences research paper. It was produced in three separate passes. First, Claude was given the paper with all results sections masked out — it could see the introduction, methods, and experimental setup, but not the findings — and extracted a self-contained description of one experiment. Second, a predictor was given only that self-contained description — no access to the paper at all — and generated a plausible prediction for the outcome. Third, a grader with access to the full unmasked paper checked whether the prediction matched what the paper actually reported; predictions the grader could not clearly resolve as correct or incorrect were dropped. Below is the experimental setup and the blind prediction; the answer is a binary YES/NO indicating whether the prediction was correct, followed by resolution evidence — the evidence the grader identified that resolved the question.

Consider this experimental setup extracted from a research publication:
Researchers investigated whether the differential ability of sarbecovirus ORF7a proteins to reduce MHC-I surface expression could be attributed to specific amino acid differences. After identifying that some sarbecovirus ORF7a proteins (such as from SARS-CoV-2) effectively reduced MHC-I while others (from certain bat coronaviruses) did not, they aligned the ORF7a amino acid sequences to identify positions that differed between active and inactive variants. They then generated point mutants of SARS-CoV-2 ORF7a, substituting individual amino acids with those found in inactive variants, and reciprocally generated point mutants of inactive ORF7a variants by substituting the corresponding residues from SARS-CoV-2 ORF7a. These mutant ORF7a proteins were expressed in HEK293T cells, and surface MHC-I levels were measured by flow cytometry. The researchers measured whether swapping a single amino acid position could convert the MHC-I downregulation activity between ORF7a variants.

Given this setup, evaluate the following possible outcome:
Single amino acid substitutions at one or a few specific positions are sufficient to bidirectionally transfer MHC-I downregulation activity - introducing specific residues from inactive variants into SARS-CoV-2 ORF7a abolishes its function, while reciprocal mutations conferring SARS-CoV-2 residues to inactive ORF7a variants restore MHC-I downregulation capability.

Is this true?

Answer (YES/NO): YES